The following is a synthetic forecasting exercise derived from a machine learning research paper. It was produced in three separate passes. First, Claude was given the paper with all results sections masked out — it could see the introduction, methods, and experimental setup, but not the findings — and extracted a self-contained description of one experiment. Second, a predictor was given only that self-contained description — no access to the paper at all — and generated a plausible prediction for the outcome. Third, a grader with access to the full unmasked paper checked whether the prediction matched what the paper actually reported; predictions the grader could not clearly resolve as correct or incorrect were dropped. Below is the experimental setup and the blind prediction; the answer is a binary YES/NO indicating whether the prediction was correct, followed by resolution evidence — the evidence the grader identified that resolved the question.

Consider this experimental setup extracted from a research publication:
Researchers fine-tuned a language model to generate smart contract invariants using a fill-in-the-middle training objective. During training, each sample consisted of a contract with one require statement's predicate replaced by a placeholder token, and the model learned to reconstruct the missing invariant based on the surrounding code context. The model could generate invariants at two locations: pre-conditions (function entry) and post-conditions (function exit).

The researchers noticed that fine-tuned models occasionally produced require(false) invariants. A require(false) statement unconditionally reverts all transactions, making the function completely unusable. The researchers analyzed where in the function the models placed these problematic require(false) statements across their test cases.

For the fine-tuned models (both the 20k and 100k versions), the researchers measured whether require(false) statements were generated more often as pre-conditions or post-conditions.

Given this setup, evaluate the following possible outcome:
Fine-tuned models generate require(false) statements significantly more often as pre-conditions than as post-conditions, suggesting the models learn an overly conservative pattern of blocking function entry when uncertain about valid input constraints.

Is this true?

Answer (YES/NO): NO